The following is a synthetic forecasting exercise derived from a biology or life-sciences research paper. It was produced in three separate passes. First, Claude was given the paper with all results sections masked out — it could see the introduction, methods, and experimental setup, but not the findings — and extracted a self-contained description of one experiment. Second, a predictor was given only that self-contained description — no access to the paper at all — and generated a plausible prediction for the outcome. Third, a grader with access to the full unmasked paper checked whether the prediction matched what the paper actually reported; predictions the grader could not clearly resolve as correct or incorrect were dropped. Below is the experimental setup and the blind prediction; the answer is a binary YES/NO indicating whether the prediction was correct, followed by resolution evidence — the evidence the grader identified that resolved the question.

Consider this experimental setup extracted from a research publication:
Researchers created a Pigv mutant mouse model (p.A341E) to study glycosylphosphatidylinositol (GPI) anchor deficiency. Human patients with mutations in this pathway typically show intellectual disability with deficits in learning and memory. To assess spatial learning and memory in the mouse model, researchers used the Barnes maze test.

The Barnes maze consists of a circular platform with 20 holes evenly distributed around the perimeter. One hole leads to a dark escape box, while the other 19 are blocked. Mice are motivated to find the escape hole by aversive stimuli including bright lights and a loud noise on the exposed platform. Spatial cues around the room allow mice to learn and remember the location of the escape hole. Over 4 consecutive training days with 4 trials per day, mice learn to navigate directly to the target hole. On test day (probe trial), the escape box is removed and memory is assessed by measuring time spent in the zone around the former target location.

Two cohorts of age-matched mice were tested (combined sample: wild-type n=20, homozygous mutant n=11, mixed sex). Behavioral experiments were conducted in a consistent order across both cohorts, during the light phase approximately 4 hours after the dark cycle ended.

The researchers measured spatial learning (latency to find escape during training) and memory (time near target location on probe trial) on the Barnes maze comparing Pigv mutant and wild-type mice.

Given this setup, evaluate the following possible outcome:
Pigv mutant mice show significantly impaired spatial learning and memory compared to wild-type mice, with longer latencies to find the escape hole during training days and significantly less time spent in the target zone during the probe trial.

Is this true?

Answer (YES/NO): YES